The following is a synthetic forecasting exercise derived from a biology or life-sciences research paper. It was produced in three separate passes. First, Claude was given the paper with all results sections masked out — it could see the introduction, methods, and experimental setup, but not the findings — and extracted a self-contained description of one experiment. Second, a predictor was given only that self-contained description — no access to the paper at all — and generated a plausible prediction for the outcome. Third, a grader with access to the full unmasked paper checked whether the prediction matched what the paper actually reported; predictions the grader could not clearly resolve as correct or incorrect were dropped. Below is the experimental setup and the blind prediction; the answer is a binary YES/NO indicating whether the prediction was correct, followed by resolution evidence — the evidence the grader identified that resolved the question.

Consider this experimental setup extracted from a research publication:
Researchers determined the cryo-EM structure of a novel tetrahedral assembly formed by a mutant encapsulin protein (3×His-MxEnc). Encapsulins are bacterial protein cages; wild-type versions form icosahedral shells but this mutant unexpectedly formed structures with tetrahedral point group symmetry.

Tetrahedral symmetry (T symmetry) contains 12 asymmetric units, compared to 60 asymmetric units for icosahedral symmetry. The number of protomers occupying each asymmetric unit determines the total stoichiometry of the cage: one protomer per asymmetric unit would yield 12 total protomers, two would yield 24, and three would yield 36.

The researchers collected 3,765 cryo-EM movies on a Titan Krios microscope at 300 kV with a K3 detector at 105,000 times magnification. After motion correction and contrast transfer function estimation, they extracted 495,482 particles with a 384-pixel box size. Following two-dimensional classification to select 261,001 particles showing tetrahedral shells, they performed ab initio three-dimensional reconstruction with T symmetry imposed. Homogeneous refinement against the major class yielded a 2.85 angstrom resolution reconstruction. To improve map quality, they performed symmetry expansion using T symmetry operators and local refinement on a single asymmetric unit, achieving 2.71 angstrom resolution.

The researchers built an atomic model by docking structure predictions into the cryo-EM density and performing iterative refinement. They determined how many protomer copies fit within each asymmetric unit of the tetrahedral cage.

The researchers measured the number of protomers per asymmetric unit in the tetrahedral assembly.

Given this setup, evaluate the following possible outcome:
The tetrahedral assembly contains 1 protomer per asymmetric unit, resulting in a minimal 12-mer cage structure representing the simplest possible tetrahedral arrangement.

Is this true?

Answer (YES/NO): NO